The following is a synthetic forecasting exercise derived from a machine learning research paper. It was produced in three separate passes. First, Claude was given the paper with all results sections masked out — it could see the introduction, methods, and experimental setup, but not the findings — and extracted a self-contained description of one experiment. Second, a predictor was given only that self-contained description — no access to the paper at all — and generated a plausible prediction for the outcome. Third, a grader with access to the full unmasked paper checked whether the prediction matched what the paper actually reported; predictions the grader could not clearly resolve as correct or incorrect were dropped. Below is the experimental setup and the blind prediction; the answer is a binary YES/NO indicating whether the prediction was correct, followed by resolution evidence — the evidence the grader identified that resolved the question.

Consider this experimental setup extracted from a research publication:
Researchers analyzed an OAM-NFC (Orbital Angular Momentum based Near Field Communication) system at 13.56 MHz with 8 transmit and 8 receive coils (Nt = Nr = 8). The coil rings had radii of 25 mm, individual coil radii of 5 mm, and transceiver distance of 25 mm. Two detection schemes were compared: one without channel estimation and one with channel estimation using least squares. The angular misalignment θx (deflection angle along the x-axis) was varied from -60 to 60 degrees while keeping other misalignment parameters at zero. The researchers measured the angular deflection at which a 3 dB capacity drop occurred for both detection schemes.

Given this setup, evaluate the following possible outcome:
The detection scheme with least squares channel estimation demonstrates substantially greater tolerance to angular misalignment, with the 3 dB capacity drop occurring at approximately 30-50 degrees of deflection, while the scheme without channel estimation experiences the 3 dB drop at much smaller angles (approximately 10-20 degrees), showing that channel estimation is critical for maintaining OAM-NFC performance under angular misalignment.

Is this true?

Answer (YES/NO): NO